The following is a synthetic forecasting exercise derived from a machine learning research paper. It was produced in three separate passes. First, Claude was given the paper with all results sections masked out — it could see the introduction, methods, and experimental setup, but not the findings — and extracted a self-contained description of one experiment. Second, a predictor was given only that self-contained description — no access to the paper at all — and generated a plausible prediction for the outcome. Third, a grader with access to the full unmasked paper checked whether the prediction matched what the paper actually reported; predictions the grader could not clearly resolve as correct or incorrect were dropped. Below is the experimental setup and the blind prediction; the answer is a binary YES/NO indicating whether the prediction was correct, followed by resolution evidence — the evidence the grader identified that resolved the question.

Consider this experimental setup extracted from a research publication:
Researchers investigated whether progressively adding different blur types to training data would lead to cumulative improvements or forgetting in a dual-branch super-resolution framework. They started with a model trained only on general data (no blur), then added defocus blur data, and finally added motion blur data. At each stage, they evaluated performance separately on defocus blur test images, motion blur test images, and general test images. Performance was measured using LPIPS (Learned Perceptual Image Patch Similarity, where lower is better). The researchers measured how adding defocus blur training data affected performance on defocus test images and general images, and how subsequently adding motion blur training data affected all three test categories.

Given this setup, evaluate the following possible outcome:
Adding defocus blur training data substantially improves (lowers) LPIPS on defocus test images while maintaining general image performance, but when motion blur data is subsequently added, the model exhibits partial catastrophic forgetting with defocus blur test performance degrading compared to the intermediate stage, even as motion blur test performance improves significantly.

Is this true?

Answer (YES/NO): NO